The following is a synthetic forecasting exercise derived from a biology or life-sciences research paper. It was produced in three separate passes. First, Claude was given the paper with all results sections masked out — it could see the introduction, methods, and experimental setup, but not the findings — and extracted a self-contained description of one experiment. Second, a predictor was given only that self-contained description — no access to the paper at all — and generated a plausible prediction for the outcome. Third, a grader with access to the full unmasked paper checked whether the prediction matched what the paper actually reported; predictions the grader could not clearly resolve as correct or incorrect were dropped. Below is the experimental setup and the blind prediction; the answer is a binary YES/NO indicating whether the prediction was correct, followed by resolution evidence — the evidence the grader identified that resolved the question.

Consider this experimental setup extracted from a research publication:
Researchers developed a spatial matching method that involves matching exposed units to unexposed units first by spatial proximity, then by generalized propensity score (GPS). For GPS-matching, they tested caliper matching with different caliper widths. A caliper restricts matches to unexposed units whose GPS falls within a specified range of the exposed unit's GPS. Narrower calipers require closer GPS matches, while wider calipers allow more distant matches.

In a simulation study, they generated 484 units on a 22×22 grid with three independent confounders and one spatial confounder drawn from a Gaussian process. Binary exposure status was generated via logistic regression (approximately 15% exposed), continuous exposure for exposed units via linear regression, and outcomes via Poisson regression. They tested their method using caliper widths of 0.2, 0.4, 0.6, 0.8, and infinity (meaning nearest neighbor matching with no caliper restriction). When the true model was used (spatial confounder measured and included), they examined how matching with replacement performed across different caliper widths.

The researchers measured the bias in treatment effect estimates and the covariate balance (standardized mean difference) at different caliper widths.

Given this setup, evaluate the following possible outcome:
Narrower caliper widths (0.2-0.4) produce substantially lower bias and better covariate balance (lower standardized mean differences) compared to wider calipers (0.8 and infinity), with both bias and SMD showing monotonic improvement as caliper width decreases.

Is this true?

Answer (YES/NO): NO